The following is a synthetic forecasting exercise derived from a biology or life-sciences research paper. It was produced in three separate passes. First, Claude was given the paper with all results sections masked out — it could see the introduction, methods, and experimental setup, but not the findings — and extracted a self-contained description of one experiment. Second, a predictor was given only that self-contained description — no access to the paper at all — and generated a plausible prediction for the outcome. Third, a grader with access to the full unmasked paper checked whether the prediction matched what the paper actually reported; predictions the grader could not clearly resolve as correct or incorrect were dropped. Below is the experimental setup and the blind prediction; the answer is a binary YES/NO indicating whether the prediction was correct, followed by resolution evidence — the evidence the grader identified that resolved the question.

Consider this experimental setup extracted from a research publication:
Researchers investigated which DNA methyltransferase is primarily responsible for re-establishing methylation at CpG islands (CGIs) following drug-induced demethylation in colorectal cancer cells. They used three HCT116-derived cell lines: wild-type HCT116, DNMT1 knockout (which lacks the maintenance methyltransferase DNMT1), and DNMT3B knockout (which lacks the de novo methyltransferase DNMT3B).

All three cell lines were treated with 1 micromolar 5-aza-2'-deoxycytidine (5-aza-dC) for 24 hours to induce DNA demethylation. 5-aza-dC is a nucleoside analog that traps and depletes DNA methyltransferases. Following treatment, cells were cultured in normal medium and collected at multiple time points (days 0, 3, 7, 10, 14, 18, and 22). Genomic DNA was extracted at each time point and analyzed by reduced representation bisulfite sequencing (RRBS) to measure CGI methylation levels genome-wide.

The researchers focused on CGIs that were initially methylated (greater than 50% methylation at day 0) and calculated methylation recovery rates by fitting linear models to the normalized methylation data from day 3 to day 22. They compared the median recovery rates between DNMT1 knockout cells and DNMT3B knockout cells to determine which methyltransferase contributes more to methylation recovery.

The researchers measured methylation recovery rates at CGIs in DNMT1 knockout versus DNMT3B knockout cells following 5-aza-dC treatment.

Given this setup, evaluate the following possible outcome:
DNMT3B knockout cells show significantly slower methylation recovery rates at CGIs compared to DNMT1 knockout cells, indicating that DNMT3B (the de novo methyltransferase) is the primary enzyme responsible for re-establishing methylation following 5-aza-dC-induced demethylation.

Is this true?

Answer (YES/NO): NO